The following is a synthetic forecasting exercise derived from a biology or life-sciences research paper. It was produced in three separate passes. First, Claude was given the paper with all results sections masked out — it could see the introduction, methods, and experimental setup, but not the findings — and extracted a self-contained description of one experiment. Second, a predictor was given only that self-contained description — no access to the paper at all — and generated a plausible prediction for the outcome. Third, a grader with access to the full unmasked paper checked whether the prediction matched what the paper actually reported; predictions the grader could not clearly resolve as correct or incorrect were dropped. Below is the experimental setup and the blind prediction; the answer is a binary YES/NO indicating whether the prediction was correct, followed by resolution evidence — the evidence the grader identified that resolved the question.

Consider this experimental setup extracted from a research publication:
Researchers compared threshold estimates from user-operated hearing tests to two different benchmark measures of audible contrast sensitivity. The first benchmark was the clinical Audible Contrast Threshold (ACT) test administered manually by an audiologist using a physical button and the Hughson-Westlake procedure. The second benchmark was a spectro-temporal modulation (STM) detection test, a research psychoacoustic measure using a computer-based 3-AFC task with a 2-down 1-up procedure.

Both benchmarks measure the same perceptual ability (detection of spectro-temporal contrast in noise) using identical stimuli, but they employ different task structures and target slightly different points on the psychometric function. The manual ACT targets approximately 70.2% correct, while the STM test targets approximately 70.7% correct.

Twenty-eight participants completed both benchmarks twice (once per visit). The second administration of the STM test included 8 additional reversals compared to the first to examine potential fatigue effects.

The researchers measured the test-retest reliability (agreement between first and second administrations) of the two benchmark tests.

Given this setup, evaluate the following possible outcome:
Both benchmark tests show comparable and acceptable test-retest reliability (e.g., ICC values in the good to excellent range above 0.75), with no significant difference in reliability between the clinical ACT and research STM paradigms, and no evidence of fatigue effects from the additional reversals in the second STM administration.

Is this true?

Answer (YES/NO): NO